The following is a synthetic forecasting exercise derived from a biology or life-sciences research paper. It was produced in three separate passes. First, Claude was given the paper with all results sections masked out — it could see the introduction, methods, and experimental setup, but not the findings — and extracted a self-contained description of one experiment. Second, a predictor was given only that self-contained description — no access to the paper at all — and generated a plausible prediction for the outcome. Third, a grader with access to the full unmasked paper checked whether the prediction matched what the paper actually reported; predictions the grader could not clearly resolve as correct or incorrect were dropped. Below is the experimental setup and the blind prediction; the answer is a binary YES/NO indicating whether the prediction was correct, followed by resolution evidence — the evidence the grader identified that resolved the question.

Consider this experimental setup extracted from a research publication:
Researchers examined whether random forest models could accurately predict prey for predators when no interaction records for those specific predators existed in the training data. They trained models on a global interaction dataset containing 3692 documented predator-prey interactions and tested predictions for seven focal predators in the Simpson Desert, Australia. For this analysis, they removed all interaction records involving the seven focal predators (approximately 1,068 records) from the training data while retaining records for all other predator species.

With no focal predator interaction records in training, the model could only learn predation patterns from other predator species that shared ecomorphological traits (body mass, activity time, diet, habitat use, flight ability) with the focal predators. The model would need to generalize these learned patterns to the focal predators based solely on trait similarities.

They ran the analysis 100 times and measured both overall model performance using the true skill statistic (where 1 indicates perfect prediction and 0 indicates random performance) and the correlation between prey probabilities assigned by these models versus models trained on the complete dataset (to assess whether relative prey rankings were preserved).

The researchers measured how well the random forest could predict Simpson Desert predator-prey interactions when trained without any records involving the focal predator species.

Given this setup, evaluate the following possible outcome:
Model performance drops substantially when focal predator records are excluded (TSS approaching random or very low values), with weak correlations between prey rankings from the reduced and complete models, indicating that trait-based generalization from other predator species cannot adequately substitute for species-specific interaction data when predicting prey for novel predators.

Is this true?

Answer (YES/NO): NO